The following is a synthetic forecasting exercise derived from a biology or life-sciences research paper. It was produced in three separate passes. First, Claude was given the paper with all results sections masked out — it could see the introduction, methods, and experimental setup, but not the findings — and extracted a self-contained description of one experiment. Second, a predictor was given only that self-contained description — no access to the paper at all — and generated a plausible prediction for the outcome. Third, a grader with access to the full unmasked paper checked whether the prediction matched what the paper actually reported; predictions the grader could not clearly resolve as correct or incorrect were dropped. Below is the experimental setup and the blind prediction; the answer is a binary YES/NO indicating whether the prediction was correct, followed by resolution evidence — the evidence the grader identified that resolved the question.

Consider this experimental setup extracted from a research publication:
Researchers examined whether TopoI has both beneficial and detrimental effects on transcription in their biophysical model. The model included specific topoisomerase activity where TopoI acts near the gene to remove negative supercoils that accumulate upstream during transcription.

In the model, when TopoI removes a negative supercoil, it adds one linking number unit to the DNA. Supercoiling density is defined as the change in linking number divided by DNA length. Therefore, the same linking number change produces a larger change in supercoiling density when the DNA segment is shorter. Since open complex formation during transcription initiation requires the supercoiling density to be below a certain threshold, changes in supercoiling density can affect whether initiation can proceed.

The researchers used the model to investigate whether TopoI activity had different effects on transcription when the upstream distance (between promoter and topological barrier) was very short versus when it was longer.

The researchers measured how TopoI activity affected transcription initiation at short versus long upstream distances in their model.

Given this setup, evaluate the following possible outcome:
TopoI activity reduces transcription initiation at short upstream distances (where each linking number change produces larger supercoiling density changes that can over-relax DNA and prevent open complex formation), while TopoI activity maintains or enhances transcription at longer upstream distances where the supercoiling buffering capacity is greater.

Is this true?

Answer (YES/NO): YES